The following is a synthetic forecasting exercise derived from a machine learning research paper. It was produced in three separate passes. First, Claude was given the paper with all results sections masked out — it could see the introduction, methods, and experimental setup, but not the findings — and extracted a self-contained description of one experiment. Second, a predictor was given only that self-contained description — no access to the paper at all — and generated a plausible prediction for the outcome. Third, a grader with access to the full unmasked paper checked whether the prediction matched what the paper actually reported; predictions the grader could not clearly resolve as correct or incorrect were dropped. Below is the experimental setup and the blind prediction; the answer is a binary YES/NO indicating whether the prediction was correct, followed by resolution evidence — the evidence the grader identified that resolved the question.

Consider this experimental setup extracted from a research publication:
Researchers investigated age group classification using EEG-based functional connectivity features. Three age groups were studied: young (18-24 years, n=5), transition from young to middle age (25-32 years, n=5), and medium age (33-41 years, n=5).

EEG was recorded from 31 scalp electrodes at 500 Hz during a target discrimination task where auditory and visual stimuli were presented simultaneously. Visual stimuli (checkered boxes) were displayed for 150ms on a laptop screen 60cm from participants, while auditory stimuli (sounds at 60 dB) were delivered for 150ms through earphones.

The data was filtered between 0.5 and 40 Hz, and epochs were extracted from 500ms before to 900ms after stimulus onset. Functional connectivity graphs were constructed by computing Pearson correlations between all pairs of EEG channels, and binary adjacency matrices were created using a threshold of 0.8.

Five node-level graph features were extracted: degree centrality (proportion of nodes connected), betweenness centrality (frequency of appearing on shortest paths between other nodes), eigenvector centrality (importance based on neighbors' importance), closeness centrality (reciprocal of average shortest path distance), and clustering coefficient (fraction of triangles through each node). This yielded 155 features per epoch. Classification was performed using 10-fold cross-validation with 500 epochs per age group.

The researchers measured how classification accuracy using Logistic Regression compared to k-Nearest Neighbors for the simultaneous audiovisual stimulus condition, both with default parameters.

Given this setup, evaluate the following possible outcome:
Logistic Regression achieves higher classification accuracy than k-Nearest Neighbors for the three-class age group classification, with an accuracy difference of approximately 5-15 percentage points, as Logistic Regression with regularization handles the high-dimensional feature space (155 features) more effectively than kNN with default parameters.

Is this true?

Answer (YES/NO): NO